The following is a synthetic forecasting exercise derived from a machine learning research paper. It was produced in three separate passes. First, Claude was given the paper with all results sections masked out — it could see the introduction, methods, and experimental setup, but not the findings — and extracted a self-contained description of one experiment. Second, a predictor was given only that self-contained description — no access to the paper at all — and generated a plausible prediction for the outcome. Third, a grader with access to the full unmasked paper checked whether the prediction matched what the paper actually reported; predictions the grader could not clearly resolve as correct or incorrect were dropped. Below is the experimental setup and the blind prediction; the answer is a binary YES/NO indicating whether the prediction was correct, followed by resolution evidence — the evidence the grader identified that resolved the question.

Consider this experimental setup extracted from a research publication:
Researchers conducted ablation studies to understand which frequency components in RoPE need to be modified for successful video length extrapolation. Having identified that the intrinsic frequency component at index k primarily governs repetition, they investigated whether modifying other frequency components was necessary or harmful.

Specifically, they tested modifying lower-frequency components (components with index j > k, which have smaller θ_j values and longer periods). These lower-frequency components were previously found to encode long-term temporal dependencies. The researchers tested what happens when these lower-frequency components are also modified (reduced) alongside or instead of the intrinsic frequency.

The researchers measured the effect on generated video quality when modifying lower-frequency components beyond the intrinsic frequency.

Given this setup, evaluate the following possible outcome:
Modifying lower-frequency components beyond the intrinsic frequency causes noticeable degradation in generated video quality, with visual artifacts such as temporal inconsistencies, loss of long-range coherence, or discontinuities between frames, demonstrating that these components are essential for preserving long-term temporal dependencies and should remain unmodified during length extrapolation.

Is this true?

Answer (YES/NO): NO